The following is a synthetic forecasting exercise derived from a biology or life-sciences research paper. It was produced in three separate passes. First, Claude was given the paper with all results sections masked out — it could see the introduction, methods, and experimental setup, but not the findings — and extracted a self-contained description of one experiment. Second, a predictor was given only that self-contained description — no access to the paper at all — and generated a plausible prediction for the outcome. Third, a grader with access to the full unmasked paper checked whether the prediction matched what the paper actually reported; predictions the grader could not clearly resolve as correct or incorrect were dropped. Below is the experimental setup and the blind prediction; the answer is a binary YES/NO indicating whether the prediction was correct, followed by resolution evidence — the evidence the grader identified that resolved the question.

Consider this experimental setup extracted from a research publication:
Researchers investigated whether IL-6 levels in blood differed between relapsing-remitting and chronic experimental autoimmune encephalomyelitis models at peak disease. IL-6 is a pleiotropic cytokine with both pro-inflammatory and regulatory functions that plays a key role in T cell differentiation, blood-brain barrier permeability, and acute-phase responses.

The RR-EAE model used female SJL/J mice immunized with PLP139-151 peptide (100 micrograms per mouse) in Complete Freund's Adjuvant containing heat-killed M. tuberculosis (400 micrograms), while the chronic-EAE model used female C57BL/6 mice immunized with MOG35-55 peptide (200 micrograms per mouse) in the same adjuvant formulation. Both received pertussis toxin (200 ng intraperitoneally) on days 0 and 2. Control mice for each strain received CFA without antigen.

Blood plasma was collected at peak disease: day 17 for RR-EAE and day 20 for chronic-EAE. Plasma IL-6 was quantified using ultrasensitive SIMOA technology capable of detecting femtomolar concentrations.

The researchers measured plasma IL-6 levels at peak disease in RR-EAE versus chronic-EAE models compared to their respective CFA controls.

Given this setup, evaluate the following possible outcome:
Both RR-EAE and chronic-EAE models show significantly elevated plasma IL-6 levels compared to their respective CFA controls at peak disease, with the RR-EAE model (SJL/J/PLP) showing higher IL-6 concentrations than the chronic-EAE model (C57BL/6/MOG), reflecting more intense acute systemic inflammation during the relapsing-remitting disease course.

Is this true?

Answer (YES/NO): NO